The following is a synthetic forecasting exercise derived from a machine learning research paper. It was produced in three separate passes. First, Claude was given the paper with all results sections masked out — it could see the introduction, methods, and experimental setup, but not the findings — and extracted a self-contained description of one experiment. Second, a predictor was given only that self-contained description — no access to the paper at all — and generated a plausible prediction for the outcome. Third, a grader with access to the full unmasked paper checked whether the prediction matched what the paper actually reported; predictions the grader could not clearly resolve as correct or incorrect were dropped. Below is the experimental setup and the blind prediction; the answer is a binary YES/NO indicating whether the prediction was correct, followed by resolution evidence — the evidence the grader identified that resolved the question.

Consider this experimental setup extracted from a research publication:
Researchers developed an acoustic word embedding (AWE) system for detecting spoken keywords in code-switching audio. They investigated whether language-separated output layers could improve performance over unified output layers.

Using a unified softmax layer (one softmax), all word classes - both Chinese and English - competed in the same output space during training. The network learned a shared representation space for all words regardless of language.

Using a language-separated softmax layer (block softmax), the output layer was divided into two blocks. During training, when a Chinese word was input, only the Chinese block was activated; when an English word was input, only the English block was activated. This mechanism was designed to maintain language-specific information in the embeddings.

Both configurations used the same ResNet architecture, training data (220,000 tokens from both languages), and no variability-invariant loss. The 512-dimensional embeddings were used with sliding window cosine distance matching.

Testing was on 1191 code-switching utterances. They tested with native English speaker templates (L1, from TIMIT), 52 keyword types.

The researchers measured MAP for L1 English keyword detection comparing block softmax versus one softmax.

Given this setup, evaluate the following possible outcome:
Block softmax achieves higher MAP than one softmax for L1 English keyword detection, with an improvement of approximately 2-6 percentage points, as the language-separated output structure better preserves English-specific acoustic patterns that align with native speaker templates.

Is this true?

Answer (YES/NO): NO